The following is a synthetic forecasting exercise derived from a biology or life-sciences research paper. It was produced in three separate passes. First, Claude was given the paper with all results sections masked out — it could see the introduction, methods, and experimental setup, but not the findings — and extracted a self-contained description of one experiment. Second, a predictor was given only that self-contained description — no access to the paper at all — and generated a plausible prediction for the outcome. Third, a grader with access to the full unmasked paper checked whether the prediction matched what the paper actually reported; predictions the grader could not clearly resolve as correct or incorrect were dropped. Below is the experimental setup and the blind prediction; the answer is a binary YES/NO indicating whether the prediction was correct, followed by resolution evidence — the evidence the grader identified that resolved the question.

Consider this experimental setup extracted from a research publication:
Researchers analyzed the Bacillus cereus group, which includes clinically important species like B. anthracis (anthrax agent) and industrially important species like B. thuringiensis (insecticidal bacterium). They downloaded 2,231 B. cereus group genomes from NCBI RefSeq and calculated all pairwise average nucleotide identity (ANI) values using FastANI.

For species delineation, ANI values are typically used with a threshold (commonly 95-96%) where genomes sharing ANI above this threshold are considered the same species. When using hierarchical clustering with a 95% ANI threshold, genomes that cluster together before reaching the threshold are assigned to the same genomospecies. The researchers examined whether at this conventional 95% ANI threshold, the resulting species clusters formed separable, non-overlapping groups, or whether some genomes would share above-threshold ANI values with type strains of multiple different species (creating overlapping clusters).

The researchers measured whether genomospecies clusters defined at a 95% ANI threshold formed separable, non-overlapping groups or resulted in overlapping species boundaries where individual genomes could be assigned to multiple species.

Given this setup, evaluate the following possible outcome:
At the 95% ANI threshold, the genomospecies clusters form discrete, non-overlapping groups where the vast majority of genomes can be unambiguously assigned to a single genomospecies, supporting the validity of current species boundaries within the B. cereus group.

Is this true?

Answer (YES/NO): NO